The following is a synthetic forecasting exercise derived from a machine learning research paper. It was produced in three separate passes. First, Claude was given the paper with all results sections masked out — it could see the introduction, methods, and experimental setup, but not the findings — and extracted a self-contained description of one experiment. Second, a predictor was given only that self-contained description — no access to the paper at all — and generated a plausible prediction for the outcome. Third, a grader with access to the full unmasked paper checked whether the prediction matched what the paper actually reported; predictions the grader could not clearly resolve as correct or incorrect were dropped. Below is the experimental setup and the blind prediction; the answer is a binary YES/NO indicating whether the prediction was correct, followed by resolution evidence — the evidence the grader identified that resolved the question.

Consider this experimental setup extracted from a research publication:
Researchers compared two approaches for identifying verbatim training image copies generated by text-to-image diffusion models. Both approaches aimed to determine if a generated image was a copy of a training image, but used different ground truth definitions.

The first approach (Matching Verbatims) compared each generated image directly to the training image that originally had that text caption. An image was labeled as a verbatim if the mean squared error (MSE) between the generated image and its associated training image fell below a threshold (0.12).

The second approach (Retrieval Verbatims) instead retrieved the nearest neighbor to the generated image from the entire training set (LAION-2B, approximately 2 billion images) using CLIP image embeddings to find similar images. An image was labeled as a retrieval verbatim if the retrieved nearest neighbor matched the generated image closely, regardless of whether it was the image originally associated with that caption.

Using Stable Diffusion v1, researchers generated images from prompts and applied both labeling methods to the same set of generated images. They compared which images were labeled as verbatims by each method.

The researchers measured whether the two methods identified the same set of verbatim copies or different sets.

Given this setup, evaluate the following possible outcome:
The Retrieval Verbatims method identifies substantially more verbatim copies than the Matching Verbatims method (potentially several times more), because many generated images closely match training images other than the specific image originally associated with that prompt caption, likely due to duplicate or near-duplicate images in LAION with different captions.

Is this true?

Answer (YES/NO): NO